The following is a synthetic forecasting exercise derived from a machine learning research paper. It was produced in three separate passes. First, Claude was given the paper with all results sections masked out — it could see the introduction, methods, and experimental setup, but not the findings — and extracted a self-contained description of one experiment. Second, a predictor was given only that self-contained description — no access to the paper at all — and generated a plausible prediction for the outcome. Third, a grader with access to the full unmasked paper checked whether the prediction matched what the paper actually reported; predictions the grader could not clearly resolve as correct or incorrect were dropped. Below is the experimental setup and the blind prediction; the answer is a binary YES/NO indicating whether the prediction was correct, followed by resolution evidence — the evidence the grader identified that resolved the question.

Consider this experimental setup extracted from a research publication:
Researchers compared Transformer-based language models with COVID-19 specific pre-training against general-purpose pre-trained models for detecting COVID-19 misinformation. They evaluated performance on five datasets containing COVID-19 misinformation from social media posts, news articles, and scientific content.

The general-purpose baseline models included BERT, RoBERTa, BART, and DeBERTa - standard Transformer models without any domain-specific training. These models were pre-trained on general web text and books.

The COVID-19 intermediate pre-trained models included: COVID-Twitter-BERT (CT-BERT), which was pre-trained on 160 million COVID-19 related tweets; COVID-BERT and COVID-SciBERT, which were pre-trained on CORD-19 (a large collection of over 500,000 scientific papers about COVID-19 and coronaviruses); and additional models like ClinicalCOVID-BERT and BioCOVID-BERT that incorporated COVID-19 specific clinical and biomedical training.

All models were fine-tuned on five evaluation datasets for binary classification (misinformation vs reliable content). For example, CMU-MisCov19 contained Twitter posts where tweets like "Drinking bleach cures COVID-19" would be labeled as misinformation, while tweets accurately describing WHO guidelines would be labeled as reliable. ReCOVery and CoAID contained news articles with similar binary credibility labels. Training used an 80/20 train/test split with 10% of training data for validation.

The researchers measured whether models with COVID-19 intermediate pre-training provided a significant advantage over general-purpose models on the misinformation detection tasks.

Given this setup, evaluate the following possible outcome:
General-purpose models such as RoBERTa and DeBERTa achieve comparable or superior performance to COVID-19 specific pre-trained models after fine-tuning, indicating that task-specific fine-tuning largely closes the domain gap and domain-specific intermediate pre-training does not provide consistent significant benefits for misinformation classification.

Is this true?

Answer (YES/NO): YES